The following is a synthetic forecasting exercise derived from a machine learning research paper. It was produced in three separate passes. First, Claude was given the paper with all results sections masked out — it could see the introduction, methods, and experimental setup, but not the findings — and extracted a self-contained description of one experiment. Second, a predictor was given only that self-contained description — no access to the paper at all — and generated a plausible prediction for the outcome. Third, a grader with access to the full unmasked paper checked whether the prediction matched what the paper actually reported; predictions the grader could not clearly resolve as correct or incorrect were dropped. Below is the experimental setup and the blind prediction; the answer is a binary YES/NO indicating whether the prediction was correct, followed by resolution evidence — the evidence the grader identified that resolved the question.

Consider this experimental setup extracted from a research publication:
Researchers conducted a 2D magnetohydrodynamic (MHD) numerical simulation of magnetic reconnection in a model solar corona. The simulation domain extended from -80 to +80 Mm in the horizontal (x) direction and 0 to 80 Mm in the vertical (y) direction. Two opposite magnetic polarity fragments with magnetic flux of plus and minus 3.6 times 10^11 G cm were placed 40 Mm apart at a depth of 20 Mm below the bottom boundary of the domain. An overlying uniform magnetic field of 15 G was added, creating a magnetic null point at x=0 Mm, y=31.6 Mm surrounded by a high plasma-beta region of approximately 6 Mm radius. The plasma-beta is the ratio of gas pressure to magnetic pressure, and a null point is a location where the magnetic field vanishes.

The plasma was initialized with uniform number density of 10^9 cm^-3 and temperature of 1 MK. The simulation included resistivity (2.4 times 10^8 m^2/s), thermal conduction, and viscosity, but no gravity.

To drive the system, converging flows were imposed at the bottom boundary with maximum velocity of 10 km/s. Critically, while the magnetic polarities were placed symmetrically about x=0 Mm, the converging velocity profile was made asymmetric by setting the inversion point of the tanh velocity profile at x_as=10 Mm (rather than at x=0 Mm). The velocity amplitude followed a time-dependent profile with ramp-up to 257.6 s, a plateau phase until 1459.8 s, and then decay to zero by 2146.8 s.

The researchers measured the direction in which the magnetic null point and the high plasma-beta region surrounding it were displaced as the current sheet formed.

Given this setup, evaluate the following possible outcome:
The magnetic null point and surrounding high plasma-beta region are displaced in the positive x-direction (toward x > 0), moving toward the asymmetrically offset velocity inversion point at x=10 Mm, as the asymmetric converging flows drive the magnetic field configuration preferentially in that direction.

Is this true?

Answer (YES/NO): YES